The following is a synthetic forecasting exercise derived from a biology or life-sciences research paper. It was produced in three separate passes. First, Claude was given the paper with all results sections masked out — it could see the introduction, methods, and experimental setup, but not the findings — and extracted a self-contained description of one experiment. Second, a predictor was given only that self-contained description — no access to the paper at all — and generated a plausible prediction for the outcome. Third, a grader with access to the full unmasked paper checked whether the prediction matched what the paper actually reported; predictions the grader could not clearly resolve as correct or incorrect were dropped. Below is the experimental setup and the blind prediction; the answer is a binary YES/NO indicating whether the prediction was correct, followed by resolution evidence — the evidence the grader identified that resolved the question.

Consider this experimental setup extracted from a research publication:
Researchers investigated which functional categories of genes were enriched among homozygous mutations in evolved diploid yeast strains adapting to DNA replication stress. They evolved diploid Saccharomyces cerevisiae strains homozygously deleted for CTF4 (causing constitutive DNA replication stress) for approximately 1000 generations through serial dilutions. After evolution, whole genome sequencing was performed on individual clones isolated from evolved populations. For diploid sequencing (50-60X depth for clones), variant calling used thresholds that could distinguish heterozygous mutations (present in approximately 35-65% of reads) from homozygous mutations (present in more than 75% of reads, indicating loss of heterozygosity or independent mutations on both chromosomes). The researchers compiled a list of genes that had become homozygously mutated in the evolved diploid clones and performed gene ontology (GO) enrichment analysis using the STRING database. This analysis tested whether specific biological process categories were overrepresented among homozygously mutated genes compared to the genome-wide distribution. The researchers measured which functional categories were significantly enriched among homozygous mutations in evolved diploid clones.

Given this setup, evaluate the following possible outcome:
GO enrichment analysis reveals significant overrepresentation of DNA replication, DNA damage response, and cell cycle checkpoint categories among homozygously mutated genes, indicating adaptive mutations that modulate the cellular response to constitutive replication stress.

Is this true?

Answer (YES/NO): YES